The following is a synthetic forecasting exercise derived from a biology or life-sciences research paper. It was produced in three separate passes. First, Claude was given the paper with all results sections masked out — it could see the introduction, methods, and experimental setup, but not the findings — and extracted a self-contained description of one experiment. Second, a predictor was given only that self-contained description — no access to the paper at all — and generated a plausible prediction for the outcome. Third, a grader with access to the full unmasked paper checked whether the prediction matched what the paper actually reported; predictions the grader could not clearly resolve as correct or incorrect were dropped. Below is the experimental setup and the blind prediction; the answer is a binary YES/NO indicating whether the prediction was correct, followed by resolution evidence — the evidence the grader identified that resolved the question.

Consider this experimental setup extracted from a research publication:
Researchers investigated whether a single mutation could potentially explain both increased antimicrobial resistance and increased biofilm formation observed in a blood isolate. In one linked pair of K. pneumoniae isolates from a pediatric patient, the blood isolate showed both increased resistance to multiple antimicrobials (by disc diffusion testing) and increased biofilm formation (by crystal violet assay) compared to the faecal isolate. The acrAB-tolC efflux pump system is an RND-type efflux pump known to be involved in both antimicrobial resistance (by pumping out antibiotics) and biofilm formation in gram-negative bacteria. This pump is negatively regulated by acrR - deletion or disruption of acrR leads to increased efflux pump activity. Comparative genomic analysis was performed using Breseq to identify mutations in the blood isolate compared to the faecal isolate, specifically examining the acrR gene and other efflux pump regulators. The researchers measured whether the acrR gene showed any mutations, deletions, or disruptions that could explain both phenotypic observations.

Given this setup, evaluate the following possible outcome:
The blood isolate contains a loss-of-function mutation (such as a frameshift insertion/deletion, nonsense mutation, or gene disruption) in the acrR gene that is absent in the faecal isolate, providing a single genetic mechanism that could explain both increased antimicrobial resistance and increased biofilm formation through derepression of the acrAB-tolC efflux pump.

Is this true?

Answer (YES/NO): YES